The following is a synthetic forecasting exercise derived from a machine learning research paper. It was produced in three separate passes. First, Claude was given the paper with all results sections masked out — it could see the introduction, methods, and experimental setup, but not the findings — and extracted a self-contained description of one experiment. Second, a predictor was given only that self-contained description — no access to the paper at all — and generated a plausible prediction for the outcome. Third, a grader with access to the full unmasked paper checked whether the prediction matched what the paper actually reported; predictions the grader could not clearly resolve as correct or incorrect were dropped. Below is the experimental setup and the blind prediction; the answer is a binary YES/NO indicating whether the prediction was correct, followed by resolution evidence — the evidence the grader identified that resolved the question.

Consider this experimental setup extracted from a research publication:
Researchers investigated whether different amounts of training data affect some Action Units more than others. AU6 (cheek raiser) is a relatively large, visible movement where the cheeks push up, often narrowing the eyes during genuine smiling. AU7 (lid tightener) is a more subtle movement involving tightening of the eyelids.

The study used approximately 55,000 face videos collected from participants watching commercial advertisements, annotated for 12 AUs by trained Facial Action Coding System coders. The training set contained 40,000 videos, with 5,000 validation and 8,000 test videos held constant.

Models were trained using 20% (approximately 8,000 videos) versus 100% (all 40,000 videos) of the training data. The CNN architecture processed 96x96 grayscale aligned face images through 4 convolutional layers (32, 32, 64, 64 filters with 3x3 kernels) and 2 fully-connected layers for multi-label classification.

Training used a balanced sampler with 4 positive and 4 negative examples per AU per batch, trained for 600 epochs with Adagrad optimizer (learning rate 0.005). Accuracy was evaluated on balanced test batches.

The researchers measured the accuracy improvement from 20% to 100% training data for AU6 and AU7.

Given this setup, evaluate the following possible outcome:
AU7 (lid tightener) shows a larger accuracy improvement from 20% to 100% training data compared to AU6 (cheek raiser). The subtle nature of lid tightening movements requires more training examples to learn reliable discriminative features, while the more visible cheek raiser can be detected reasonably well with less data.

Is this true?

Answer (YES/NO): YES